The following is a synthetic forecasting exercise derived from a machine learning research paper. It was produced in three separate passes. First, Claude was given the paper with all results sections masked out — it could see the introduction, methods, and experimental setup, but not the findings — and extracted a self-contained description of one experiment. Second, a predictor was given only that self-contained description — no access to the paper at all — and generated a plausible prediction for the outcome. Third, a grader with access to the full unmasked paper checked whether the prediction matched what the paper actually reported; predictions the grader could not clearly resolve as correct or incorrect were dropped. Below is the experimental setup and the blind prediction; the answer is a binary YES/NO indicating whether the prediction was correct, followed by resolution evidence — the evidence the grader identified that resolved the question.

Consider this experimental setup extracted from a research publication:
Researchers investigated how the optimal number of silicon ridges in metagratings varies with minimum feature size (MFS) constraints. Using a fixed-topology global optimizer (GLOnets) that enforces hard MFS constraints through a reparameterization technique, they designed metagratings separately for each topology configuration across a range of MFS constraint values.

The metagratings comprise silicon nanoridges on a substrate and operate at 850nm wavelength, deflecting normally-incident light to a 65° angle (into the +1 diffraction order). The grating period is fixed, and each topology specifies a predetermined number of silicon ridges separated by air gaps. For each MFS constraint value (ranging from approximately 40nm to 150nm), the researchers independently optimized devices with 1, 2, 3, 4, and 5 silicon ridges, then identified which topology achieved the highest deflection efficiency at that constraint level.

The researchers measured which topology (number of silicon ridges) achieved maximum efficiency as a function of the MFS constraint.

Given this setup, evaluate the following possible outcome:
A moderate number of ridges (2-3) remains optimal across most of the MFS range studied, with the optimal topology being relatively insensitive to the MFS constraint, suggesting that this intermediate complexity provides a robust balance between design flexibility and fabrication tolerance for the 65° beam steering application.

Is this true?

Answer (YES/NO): NO